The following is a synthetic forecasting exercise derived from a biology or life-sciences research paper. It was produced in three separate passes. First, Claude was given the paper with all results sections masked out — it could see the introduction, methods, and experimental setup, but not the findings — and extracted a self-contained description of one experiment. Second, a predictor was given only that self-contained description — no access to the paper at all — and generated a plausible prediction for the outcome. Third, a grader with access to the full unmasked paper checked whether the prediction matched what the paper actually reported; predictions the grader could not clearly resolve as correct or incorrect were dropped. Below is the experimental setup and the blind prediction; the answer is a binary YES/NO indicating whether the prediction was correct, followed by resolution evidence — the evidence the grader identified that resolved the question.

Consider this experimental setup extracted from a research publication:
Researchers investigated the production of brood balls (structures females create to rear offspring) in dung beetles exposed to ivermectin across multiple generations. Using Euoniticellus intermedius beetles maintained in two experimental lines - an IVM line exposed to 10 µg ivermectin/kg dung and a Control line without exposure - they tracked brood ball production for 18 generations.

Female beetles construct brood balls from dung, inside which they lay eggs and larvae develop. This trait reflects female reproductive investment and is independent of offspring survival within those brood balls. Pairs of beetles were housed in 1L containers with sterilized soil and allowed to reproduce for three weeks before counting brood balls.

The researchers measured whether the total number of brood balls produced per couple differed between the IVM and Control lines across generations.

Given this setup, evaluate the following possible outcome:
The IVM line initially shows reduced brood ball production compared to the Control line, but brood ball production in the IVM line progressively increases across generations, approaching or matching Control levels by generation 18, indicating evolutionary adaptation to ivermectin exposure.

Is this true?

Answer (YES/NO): NO